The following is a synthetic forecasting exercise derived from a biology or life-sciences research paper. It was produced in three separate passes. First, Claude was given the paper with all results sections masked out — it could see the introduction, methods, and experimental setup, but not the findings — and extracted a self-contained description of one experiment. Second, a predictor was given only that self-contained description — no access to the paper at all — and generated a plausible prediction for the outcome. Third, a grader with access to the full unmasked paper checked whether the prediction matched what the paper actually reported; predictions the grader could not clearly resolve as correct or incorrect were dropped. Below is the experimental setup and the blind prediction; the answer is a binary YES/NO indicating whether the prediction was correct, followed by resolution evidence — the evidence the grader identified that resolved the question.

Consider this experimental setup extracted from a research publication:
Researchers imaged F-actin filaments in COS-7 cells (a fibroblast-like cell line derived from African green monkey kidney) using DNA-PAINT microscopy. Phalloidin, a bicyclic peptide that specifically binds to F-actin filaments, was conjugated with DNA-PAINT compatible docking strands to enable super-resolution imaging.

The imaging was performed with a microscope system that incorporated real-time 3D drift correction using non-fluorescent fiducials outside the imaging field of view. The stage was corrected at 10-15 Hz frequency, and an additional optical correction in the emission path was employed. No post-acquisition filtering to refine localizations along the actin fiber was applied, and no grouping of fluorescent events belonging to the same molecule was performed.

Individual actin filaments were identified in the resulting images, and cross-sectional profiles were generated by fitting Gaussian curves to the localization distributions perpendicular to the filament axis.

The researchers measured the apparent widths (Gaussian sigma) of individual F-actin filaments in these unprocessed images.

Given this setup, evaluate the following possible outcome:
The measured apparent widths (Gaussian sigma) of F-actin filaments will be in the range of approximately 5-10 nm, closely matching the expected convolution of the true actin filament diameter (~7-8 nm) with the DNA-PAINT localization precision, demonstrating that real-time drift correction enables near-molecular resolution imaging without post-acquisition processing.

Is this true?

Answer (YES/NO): YES